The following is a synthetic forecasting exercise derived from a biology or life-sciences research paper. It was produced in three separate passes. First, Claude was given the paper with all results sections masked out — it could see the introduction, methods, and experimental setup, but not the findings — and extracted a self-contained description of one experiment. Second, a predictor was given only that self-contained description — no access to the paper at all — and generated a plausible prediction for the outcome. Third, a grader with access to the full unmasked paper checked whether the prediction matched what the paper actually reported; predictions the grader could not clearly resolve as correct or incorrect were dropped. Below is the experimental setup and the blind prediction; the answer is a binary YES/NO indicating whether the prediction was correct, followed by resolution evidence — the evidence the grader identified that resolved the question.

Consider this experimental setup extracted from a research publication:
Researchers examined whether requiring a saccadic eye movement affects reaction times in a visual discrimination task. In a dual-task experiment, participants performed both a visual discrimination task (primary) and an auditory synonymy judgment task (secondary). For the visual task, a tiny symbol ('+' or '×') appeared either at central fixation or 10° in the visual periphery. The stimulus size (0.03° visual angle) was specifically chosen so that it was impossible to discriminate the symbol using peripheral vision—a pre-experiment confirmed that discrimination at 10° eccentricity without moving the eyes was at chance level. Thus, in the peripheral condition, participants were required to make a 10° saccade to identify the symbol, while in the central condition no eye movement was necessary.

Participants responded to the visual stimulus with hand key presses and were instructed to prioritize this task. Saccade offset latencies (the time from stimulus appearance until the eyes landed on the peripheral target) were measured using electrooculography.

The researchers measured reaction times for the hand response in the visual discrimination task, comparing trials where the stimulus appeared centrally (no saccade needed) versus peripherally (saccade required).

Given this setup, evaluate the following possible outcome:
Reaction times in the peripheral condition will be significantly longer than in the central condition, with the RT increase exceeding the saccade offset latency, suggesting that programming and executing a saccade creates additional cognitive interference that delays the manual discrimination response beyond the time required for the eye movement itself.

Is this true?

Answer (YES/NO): NO